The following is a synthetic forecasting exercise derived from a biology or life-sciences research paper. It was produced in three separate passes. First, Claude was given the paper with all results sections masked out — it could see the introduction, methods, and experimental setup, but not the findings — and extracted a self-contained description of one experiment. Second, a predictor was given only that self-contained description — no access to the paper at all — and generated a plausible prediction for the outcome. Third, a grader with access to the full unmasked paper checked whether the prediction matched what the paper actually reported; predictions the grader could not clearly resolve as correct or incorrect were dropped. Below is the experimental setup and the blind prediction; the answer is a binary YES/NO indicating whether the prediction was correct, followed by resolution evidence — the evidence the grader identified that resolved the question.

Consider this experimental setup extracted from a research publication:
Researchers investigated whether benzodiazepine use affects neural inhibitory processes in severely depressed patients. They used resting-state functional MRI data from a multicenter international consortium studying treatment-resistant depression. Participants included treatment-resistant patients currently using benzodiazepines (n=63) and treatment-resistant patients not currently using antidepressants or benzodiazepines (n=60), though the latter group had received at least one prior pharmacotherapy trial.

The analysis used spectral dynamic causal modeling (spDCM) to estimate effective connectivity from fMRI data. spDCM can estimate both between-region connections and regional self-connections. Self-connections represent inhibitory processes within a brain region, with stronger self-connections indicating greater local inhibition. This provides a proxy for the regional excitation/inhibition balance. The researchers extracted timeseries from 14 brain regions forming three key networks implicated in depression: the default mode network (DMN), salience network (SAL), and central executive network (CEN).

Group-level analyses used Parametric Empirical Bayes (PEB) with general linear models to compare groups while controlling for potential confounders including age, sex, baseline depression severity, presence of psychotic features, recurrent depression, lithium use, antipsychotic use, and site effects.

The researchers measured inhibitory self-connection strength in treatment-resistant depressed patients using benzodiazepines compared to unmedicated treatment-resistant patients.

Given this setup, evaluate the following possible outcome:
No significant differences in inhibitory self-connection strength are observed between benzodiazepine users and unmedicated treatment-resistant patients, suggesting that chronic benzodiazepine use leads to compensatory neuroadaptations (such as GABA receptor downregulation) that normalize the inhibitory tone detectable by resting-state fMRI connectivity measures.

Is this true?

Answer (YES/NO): NO